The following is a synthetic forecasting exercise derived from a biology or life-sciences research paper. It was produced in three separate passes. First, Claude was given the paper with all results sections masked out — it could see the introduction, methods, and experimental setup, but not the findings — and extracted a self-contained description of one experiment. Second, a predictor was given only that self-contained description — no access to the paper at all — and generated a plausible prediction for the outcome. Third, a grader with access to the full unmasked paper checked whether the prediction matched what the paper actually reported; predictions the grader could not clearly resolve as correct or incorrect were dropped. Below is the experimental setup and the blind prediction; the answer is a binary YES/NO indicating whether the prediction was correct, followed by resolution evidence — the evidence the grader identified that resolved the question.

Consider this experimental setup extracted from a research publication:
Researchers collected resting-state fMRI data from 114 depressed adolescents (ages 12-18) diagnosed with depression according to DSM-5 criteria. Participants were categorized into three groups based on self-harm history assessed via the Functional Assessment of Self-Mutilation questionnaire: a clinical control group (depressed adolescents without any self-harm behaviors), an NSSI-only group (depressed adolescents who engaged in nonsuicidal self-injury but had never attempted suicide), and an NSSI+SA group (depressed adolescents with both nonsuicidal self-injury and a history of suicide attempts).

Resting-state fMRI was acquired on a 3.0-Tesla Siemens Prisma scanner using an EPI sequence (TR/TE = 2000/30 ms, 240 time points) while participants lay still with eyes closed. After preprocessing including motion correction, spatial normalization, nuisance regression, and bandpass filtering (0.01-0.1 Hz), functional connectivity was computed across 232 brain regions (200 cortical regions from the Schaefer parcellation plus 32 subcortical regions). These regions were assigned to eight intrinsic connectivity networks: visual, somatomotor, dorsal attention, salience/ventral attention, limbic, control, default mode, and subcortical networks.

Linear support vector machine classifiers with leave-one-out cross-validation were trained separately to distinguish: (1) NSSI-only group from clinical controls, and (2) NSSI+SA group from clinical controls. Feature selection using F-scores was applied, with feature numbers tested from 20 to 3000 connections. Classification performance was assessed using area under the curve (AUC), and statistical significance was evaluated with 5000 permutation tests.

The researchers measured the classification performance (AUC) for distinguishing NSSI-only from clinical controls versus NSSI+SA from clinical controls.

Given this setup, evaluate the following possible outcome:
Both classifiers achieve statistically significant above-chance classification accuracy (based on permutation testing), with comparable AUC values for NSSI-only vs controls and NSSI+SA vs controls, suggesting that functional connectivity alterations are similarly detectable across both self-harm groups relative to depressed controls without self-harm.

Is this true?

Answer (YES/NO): YES